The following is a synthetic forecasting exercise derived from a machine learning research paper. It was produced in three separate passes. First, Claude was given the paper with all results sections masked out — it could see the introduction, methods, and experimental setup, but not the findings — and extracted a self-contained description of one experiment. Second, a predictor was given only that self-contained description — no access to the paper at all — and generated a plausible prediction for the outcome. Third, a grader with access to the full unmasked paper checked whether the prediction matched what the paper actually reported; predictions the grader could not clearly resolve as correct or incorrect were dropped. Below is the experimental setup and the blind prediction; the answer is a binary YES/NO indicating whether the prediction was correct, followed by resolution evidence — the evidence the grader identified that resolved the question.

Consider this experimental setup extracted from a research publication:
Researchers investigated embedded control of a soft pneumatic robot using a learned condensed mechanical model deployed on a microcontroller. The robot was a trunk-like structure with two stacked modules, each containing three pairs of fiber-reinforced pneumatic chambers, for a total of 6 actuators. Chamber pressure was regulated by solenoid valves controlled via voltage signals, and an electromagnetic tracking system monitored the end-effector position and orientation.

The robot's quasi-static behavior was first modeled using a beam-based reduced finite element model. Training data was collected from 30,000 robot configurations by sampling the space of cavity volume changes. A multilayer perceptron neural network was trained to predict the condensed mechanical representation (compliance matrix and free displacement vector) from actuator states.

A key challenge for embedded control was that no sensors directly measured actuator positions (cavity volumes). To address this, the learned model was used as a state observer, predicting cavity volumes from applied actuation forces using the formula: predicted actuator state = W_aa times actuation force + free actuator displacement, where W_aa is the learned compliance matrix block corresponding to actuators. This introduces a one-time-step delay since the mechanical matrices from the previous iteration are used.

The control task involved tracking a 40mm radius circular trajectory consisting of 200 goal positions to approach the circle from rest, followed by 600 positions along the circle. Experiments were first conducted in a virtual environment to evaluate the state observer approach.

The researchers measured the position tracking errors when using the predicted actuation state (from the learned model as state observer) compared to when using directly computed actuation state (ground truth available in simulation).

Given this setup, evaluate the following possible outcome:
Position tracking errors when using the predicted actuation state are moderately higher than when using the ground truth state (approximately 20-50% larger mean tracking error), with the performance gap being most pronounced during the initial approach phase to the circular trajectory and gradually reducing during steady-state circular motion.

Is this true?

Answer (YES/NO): NO